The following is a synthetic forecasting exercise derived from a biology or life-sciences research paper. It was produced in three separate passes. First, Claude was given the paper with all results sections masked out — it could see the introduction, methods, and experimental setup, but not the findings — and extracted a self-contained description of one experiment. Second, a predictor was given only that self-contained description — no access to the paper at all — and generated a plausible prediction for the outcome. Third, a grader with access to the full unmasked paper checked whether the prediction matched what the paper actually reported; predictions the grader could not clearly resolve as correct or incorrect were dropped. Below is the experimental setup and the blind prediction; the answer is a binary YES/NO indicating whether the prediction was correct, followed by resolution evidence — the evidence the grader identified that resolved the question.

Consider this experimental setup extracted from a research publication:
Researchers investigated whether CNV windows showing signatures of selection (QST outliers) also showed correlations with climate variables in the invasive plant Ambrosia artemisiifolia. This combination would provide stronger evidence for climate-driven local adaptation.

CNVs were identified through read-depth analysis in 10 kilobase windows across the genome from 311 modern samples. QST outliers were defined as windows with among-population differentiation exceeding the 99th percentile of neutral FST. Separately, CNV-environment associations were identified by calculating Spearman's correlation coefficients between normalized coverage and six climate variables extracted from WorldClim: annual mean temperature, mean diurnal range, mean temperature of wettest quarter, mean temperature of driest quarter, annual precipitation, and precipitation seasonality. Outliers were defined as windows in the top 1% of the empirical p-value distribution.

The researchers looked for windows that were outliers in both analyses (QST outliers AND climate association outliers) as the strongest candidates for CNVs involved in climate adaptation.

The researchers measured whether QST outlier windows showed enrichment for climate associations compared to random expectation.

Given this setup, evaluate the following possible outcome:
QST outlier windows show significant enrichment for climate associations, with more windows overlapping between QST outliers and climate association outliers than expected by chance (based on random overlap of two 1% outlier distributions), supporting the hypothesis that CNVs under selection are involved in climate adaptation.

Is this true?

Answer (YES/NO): NO